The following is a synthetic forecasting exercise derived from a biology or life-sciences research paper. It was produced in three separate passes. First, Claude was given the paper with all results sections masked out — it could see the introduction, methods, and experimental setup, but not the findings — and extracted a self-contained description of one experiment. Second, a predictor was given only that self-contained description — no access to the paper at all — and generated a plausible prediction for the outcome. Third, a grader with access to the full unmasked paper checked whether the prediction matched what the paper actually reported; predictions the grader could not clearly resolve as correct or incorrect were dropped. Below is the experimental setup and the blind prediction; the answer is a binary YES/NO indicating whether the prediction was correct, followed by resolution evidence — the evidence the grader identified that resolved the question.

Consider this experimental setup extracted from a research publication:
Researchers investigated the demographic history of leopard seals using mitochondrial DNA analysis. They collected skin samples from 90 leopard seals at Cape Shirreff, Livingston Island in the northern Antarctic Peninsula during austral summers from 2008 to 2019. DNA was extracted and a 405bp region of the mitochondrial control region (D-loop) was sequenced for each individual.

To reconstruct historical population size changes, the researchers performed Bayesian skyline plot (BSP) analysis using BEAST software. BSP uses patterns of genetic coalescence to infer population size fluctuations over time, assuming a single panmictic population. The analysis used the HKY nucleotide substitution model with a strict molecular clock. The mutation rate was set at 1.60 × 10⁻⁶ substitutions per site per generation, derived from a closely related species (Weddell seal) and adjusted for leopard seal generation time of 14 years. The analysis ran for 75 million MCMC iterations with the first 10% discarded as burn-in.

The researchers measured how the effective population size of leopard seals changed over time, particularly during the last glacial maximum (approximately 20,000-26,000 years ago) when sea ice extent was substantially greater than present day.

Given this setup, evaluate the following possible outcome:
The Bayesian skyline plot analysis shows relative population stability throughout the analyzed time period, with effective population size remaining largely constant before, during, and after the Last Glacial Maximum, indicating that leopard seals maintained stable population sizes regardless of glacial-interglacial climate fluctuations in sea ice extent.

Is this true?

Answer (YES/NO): NO